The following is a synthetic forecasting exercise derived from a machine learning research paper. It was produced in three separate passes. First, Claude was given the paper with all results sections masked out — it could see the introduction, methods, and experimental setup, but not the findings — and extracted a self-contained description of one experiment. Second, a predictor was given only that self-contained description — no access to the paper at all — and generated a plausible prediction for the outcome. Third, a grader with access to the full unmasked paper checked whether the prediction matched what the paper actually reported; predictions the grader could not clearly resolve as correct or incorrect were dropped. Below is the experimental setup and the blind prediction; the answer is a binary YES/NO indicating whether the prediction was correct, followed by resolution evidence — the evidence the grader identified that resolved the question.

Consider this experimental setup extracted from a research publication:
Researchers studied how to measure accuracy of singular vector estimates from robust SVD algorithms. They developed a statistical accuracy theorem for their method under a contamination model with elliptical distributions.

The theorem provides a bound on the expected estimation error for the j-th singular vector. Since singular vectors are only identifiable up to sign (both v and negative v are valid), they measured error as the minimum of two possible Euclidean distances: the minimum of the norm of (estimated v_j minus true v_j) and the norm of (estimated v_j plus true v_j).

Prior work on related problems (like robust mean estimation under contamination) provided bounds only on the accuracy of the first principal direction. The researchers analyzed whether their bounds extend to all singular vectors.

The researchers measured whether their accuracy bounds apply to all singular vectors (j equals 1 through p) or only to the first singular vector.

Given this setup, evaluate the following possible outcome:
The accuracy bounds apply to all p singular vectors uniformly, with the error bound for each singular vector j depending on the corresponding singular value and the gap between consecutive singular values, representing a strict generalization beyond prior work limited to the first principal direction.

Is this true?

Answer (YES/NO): NO